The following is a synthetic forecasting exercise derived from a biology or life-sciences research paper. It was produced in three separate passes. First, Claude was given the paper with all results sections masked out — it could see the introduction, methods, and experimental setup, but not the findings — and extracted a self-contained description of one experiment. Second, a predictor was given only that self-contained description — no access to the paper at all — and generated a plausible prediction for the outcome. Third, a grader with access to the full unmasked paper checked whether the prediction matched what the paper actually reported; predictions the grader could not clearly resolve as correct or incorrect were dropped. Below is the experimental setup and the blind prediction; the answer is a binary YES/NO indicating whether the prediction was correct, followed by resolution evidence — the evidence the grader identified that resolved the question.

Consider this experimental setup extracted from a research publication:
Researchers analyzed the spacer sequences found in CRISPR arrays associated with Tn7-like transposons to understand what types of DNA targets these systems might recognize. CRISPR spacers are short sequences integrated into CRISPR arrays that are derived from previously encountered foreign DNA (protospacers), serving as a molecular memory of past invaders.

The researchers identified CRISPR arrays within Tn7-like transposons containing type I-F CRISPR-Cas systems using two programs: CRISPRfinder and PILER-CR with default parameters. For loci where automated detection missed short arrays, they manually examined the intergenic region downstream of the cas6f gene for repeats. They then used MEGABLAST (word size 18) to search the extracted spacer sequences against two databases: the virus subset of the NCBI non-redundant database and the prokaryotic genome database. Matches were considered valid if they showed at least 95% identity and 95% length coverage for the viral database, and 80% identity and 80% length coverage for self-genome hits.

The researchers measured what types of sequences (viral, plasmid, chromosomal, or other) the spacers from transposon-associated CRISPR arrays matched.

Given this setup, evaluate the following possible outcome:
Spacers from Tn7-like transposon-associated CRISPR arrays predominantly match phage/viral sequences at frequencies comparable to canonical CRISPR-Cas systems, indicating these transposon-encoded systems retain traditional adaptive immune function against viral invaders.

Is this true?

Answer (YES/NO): NO